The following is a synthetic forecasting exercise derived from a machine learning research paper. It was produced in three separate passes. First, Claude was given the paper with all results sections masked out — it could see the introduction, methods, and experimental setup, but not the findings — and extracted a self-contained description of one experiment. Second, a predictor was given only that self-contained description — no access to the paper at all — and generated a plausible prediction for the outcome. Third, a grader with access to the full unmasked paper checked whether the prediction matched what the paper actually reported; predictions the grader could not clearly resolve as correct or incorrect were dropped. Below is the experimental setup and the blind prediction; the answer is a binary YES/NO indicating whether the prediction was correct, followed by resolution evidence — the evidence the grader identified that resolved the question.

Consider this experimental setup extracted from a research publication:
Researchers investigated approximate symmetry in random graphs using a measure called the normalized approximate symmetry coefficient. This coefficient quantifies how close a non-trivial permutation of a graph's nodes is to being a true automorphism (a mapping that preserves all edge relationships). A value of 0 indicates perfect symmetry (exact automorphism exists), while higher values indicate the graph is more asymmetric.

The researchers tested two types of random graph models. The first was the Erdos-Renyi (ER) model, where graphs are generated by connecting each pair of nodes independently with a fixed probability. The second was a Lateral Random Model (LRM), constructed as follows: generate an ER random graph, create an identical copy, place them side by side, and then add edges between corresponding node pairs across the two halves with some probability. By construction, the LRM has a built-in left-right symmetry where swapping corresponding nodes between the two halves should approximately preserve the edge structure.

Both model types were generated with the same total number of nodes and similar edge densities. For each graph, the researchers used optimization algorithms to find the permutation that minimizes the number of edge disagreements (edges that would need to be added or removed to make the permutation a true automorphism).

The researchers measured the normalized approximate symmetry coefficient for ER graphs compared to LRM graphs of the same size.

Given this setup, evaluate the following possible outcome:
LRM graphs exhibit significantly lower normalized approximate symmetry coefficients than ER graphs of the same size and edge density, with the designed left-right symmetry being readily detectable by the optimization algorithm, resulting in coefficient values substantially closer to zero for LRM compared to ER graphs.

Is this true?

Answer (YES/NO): NO